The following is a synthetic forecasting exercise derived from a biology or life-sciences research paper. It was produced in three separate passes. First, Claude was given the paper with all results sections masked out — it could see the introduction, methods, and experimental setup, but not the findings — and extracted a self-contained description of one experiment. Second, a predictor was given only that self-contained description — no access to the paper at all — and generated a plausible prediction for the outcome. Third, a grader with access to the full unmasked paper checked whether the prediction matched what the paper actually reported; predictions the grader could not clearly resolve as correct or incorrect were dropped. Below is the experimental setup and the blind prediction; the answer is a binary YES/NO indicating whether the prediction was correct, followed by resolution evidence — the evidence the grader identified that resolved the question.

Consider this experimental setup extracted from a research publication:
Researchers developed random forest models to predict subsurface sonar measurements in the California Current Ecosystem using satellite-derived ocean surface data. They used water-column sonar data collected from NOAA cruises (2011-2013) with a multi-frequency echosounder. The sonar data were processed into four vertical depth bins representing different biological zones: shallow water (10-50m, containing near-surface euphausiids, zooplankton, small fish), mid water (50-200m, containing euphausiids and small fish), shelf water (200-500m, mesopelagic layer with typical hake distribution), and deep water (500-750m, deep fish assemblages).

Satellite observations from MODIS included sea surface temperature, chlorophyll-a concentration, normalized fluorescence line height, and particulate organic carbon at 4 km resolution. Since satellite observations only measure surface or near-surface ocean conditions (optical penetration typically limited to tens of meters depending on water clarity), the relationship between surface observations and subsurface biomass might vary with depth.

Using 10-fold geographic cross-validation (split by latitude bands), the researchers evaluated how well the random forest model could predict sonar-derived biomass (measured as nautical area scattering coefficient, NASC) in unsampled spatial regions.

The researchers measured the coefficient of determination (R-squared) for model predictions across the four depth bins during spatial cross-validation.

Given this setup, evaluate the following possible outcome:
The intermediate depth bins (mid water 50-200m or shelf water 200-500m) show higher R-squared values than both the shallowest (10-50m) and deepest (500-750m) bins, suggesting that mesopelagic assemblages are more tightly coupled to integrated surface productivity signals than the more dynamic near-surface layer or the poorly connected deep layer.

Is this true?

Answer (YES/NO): NO